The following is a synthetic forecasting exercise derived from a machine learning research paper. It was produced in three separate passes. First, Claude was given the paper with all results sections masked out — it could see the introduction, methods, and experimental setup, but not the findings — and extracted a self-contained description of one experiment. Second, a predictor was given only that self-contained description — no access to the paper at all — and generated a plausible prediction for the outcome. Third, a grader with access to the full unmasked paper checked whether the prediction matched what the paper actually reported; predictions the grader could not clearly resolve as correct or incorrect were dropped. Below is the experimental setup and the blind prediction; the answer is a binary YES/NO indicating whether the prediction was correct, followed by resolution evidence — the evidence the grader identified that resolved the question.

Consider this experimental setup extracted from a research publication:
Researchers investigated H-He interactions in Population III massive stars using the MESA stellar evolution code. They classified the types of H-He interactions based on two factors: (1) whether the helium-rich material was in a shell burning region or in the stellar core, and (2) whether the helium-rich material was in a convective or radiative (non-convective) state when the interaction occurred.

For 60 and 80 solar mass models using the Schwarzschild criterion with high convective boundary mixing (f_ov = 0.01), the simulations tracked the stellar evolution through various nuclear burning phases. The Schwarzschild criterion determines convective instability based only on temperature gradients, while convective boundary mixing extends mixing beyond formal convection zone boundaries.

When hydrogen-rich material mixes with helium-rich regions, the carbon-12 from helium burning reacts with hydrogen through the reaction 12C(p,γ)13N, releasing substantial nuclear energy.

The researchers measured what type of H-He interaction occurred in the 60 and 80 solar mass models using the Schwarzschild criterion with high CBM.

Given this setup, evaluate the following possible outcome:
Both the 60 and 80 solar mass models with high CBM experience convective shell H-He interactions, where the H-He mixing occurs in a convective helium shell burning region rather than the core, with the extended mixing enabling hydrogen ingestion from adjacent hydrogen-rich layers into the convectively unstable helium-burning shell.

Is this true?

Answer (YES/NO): NO